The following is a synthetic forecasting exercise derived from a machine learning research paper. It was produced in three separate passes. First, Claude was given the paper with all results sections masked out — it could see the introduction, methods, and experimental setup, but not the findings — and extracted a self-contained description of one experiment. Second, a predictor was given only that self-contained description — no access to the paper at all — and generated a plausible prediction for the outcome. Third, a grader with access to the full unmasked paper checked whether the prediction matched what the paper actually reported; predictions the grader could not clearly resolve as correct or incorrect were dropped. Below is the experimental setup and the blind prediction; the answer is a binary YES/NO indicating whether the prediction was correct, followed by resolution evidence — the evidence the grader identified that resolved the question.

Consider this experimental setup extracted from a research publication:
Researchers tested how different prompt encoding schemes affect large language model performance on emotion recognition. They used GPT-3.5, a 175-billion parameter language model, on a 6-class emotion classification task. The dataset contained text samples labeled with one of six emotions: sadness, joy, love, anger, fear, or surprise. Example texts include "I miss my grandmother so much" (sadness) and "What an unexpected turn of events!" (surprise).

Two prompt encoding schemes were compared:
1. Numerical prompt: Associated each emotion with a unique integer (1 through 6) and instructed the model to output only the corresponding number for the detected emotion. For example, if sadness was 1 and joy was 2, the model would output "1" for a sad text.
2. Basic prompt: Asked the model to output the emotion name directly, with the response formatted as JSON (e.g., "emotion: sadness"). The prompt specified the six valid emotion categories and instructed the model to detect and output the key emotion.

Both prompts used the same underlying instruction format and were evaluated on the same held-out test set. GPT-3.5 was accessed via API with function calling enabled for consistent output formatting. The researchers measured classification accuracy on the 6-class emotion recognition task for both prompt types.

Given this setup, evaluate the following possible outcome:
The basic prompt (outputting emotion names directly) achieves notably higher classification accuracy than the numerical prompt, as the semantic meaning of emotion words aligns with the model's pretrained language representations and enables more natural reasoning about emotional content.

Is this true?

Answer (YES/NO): YES